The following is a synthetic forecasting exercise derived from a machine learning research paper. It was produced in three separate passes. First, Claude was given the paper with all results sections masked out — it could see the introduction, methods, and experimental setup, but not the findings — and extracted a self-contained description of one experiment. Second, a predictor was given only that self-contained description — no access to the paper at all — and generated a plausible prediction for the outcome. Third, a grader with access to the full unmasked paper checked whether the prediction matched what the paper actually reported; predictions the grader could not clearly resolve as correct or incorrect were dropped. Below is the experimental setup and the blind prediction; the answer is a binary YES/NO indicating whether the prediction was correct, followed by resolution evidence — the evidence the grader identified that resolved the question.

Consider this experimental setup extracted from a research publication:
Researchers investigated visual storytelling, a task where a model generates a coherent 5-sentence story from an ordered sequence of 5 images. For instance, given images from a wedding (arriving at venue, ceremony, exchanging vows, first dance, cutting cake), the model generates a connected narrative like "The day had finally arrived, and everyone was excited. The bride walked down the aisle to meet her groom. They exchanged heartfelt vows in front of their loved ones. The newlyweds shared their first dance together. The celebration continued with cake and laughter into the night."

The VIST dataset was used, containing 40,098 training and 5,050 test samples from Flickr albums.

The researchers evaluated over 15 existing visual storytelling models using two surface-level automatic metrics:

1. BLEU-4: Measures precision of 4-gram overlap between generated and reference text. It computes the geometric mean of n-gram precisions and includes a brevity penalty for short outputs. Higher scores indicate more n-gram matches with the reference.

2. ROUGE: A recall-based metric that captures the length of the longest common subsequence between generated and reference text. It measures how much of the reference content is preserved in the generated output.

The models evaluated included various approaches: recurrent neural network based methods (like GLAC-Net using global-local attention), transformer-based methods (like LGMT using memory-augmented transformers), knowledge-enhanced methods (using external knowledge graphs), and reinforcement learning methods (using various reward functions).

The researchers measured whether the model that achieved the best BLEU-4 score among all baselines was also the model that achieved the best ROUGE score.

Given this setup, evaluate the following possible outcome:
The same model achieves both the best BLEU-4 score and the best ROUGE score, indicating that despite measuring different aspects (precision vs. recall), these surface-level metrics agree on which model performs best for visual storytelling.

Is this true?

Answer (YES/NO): NO